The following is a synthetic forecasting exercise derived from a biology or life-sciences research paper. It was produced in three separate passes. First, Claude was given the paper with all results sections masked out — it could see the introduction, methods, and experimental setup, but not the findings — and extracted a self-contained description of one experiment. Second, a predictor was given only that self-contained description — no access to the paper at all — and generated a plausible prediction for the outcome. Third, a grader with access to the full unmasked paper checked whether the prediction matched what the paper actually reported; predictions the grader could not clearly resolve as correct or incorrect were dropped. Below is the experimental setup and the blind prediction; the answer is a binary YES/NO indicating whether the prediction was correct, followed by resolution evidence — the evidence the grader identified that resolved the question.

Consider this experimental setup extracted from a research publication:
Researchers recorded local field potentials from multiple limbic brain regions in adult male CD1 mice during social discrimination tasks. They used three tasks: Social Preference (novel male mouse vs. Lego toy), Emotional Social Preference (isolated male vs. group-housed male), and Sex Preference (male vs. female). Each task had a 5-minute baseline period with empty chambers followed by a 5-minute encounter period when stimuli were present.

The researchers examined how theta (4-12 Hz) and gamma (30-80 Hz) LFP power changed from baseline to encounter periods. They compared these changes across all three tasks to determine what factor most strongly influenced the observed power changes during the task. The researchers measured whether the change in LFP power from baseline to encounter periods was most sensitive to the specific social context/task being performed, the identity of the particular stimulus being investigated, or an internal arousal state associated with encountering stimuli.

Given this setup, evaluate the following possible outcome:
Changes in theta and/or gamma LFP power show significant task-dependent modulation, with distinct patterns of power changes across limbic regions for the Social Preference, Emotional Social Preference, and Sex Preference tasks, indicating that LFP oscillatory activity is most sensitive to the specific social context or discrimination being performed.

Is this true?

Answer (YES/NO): NO